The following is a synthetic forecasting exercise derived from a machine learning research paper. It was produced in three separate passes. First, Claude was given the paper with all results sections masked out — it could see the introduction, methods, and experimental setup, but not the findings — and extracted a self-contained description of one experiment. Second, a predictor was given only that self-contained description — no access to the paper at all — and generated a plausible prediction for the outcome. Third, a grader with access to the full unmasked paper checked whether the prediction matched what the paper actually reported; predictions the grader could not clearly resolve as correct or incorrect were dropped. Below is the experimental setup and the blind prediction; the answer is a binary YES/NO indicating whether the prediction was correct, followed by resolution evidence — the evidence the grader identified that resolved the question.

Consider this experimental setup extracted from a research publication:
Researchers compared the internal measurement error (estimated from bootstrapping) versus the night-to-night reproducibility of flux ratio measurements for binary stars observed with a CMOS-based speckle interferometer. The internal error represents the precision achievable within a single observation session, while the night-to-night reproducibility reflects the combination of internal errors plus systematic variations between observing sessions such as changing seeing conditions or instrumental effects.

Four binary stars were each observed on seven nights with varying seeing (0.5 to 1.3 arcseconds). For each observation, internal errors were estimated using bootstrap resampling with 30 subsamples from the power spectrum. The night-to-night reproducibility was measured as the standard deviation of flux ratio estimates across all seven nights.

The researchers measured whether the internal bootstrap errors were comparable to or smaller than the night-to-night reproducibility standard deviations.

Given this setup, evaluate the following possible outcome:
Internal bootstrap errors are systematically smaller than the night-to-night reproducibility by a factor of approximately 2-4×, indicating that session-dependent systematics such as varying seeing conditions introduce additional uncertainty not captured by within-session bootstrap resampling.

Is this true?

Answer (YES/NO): NO